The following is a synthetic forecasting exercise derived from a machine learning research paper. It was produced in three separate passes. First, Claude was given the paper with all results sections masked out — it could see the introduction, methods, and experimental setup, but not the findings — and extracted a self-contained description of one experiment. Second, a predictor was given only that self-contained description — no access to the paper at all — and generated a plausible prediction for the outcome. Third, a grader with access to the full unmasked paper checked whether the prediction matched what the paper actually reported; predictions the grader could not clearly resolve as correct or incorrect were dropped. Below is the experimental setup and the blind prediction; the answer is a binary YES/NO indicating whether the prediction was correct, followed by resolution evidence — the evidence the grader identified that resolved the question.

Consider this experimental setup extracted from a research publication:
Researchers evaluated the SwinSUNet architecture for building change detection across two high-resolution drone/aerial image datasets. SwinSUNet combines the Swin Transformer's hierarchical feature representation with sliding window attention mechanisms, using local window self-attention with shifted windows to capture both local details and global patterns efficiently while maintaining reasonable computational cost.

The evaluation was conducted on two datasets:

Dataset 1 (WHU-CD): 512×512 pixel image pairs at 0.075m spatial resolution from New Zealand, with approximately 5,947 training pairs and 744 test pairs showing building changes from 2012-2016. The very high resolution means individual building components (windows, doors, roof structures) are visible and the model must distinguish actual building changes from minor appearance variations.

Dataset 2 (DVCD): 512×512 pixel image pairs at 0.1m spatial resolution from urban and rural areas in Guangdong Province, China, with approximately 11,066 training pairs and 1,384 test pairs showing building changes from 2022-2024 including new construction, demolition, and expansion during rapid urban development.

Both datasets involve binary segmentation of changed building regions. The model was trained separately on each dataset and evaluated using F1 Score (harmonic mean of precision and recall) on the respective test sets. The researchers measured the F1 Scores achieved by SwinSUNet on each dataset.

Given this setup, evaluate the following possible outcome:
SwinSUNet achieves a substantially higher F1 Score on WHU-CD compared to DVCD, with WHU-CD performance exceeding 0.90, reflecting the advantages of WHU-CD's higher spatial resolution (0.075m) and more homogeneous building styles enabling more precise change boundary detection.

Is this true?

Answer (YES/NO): YES